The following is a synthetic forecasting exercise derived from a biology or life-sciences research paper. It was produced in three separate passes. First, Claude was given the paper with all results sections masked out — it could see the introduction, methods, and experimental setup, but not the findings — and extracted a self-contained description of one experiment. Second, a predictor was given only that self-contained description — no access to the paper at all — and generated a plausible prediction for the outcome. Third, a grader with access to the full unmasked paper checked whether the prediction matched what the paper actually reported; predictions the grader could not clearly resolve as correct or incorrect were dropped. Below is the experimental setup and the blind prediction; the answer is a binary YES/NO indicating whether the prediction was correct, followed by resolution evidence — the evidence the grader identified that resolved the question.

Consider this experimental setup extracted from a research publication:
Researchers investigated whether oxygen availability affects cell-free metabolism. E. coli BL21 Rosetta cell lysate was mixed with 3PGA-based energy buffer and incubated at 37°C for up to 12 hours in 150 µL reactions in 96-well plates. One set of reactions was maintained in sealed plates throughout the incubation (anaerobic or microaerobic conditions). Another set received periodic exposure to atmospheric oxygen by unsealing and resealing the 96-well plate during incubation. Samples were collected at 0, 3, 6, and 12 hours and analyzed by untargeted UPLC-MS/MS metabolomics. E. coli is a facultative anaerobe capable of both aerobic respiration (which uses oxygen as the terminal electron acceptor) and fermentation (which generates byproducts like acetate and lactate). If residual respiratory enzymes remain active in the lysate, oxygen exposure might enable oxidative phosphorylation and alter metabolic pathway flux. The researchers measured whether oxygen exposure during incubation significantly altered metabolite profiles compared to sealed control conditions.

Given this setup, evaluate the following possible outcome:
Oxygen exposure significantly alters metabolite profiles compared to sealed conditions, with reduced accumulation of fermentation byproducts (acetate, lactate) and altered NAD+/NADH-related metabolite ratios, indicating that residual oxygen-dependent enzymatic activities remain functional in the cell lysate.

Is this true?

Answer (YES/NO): NO